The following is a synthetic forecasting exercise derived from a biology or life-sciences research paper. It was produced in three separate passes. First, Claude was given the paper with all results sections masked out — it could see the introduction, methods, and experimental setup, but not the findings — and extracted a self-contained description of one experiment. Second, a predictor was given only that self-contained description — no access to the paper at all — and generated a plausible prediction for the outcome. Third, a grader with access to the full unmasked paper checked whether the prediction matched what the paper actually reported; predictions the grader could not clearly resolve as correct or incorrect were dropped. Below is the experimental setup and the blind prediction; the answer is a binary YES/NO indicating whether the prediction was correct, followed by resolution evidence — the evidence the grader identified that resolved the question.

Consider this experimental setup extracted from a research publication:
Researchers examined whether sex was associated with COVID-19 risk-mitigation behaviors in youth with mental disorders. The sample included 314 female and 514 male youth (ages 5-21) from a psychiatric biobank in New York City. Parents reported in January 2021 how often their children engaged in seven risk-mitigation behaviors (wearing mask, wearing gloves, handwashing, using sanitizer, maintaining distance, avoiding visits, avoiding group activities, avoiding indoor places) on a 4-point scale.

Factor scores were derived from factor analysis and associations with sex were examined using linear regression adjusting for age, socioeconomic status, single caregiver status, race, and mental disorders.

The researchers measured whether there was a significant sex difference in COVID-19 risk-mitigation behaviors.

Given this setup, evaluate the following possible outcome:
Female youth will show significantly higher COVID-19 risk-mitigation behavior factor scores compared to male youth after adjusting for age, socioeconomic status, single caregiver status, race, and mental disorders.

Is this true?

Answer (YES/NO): NO